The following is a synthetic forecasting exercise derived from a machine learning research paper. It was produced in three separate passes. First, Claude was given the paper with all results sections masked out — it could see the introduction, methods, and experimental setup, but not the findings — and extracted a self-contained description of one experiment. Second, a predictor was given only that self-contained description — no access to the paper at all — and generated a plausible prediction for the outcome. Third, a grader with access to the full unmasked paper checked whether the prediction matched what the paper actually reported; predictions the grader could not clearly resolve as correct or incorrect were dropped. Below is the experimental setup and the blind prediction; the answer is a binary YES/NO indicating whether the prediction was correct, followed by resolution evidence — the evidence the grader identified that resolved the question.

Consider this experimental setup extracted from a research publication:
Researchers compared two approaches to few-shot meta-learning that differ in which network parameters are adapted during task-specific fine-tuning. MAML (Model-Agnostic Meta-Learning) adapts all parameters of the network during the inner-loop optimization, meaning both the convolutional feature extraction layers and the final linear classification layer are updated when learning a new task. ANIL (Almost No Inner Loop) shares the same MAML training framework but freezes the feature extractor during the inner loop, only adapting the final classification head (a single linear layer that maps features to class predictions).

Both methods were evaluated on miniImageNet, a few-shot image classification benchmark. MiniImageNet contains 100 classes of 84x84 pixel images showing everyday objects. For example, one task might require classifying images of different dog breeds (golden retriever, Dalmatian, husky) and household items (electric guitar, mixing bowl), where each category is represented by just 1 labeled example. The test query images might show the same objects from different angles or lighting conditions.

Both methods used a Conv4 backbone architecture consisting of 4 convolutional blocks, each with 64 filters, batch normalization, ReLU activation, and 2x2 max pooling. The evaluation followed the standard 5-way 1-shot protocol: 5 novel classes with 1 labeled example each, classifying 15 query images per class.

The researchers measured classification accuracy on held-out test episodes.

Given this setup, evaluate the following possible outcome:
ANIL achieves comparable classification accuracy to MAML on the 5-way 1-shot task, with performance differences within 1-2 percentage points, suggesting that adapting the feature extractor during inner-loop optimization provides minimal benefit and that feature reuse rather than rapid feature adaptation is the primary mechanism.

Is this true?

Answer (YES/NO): NO